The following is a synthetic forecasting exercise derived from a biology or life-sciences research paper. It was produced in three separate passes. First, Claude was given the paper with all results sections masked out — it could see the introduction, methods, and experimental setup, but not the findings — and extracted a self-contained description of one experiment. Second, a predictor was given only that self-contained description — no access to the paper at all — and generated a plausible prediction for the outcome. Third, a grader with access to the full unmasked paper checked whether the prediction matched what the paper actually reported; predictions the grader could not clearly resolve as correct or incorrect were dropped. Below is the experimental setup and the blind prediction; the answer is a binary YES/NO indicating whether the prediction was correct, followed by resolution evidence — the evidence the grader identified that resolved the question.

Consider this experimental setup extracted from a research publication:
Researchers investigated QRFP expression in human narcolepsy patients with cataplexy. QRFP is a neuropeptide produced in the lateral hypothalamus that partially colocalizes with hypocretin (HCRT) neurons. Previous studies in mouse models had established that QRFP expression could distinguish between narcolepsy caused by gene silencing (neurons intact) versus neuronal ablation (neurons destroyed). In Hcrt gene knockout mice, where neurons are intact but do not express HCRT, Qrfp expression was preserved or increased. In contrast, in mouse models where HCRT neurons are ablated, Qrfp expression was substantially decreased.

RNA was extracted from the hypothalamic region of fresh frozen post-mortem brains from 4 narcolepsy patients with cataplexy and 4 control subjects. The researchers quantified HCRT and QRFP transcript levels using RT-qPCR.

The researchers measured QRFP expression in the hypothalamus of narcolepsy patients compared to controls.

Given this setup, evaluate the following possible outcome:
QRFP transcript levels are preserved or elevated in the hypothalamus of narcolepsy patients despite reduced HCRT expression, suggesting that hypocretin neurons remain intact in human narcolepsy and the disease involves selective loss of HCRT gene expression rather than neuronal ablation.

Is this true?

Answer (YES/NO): YES